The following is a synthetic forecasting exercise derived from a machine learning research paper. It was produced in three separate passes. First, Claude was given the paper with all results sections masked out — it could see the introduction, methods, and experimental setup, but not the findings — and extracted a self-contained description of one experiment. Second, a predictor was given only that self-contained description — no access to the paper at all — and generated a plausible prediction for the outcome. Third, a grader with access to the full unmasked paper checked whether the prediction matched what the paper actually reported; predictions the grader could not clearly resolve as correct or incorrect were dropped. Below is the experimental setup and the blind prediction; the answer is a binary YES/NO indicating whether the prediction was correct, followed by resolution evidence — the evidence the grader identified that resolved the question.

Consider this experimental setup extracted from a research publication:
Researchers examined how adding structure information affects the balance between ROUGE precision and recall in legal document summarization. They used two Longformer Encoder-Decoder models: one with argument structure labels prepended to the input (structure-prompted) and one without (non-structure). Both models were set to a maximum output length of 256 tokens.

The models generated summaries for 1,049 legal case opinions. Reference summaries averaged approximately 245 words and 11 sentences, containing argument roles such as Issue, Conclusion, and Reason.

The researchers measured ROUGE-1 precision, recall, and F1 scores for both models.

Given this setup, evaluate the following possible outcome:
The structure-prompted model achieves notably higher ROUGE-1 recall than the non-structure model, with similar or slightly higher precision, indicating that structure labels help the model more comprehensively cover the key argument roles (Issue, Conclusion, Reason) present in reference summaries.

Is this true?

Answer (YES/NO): NO